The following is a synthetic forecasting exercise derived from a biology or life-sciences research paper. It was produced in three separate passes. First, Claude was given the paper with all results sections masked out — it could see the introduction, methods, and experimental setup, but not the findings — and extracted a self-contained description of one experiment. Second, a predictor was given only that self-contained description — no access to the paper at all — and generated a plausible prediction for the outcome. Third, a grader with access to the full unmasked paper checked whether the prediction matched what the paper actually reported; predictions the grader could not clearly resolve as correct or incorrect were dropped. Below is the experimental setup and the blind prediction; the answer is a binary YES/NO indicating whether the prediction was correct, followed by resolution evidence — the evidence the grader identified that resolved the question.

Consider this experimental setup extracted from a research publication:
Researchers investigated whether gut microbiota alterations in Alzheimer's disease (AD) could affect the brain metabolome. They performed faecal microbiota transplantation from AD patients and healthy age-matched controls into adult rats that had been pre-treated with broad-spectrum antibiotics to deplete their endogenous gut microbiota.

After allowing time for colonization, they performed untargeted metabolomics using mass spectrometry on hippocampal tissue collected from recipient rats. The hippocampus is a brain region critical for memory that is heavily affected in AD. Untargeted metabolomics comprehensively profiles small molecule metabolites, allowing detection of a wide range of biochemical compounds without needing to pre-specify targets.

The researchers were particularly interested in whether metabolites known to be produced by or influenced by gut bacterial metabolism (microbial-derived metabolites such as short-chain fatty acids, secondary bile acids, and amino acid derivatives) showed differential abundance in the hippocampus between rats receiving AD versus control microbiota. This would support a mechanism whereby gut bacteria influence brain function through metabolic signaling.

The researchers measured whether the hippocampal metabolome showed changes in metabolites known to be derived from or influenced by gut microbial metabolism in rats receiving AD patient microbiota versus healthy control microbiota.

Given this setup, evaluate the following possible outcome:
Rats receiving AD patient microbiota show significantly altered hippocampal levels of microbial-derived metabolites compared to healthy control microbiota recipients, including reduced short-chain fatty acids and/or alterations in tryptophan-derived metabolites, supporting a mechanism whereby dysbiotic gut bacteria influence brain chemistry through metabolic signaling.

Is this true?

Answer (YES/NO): NO